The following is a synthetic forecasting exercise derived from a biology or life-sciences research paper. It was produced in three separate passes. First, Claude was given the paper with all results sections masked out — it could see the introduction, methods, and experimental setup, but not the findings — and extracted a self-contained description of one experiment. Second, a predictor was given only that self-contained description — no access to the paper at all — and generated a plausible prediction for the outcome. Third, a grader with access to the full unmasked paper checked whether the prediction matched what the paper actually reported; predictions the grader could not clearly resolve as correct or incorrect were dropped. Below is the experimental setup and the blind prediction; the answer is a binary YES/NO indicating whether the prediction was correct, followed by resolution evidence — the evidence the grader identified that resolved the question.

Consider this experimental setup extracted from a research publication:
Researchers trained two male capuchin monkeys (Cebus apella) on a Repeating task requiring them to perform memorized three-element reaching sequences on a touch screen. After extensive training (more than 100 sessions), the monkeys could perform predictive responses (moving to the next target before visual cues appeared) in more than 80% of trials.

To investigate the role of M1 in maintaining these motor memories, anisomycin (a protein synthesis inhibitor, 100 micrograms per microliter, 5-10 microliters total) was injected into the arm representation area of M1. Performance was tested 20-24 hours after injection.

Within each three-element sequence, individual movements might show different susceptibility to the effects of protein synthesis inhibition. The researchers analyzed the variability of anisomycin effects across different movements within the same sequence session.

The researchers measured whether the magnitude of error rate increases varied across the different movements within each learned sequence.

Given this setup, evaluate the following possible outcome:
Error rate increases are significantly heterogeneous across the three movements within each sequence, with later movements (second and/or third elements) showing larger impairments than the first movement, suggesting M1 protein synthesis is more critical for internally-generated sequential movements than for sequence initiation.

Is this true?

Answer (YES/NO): NO